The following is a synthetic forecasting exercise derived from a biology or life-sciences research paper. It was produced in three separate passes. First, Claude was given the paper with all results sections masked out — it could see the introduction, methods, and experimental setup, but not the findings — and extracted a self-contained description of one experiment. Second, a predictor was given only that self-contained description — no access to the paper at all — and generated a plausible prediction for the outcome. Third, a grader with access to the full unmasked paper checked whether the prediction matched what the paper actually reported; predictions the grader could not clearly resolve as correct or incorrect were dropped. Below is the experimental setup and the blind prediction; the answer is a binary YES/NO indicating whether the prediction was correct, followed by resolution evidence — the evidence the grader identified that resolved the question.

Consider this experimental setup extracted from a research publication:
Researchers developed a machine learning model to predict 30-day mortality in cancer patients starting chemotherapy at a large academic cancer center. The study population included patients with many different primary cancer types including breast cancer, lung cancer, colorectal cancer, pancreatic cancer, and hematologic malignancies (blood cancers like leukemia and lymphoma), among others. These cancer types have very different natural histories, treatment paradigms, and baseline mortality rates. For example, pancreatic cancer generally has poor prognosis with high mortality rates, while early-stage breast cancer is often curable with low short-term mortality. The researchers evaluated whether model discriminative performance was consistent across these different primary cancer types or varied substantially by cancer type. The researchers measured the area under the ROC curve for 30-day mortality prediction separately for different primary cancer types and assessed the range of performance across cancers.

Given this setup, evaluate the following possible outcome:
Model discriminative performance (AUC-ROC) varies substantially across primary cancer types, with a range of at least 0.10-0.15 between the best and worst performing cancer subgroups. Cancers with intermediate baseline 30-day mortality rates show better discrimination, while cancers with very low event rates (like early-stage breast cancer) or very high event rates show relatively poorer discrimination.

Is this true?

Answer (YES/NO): NO